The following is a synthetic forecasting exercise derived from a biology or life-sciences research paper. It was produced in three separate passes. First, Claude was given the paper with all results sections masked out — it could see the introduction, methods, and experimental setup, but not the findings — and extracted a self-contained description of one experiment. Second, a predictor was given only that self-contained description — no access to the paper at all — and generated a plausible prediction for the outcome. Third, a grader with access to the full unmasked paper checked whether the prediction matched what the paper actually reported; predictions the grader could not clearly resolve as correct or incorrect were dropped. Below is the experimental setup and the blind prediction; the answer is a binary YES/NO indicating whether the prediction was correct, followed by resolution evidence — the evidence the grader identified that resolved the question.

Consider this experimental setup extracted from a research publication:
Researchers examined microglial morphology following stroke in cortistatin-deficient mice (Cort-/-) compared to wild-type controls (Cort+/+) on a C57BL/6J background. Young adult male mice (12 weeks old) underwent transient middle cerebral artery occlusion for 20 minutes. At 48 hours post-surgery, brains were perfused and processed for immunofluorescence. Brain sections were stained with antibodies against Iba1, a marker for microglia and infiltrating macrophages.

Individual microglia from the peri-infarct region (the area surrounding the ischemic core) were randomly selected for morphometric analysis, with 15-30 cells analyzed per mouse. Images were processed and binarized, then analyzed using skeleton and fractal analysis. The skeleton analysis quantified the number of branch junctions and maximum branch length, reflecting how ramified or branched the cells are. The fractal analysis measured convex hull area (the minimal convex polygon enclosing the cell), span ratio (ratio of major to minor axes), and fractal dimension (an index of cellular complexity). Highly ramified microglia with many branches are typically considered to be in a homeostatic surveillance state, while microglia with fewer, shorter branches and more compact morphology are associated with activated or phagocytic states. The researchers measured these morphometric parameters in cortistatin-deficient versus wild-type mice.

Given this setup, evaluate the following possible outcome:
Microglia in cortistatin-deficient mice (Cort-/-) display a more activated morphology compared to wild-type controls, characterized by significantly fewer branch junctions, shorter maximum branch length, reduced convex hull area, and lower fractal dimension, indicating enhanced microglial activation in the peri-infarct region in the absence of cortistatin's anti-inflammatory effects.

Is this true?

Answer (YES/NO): YES